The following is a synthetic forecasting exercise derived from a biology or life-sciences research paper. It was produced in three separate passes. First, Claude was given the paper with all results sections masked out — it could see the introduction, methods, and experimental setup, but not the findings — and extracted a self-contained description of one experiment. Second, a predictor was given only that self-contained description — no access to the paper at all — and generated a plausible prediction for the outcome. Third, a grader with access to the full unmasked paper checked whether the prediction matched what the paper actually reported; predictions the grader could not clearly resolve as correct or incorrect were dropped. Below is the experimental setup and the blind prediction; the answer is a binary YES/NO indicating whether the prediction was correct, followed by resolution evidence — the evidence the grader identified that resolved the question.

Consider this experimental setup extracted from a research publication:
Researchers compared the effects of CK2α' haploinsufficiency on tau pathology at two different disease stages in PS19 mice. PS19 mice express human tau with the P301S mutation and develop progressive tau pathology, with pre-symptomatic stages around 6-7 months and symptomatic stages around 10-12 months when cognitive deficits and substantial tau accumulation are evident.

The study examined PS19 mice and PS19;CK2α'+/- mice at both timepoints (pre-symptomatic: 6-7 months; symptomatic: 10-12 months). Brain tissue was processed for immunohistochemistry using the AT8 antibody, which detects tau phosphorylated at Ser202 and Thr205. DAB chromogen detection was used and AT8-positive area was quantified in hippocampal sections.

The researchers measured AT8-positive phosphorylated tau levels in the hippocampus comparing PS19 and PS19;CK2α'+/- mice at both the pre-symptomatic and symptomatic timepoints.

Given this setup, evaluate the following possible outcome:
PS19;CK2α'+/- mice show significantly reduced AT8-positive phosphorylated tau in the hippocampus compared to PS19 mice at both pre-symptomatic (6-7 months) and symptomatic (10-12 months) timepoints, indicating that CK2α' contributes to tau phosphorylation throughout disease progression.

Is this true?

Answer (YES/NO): NO